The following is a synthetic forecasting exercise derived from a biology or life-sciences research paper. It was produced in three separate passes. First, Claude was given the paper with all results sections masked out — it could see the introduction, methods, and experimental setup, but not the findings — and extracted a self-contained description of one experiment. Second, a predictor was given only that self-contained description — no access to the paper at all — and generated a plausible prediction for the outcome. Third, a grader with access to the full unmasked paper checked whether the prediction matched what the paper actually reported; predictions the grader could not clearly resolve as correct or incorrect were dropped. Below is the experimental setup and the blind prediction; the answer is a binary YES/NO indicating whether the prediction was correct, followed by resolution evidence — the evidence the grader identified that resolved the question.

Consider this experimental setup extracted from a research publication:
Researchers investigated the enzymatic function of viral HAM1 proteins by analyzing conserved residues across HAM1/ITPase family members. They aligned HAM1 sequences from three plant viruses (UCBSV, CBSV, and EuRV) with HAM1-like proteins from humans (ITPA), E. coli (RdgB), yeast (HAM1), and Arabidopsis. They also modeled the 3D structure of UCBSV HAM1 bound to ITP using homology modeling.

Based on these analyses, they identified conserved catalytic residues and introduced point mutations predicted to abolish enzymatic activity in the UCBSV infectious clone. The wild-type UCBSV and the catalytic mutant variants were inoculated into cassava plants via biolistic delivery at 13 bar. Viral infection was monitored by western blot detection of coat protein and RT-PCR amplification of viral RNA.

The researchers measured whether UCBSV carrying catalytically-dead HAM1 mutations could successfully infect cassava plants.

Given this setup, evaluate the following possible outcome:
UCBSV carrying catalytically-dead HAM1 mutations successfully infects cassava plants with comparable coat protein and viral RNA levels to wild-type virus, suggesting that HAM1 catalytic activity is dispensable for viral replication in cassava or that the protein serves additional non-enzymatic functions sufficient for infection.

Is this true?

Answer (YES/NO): NO